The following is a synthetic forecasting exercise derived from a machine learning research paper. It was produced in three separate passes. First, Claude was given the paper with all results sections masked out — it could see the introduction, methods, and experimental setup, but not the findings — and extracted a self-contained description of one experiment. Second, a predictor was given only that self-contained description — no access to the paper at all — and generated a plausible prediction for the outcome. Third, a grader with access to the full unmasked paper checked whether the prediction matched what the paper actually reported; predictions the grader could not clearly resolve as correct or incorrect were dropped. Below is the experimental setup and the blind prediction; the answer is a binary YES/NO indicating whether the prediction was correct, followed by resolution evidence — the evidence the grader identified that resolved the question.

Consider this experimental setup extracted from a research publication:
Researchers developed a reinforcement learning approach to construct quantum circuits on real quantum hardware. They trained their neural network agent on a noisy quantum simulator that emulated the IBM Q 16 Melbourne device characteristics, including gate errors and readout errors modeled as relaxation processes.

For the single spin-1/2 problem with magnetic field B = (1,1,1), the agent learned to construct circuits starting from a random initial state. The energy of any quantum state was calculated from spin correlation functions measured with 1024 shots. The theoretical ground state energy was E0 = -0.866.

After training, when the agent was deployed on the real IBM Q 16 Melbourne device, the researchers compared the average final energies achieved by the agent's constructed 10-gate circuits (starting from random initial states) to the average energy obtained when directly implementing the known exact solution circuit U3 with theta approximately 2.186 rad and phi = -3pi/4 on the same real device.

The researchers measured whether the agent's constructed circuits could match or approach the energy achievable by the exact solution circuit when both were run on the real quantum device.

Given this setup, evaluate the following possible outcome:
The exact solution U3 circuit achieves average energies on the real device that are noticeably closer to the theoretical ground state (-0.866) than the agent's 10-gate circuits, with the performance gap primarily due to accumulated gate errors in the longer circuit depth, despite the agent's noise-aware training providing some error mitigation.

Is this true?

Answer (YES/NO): NO